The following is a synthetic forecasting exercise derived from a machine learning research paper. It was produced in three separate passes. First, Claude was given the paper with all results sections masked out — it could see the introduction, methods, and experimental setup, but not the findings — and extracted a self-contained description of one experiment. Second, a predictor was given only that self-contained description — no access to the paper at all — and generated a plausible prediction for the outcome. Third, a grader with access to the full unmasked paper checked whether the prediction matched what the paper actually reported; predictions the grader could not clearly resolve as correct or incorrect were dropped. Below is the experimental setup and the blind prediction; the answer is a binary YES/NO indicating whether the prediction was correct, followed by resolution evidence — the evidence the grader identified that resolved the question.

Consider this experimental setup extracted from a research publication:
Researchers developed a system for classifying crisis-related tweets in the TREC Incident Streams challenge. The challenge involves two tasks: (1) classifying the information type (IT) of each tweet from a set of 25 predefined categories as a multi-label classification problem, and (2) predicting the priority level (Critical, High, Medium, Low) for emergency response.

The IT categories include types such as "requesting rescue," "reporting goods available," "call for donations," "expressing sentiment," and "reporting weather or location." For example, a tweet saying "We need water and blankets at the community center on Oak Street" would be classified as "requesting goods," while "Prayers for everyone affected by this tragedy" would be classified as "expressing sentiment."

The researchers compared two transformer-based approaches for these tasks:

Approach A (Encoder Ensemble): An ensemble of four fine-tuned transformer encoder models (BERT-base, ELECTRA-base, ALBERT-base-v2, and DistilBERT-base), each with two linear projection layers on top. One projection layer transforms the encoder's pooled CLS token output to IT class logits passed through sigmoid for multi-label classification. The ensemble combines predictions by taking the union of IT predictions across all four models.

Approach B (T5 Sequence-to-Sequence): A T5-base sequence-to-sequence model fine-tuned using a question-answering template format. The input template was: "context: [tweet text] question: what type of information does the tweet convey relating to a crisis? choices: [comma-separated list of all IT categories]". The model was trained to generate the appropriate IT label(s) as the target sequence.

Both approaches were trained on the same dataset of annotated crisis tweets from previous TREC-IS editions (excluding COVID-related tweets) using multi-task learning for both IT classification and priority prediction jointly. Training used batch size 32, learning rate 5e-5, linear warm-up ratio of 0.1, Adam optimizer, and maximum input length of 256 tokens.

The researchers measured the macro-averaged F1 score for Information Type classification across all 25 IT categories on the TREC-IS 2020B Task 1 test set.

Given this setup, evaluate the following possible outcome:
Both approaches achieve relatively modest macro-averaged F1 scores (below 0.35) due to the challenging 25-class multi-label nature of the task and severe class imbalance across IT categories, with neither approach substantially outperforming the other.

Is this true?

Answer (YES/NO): NO